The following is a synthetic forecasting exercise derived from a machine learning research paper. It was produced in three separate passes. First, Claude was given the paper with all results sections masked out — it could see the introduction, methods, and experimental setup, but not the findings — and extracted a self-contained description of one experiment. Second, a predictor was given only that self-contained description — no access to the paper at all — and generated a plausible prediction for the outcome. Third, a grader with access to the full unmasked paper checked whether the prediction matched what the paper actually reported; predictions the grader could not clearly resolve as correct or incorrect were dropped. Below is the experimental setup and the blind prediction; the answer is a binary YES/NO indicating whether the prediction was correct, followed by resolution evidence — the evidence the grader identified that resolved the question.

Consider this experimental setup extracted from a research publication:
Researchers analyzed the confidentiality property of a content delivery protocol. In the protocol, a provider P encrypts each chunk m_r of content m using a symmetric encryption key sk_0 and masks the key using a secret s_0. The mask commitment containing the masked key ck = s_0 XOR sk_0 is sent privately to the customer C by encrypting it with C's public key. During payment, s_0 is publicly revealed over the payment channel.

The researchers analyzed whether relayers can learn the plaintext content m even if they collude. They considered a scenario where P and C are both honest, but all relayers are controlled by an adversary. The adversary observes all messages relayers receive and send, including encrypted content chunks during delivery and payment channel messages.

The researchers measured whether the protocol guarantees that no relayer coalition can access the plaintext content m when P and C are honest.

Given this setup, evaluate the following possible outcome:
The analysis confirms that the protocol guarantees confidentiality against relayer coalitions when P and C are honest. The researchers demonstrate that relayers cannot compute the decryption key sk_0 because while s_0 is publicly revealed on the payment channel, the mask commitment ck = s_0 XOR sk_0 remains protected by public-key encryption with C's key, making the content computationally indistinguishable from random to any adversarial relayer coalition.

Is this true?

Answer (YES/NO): YES